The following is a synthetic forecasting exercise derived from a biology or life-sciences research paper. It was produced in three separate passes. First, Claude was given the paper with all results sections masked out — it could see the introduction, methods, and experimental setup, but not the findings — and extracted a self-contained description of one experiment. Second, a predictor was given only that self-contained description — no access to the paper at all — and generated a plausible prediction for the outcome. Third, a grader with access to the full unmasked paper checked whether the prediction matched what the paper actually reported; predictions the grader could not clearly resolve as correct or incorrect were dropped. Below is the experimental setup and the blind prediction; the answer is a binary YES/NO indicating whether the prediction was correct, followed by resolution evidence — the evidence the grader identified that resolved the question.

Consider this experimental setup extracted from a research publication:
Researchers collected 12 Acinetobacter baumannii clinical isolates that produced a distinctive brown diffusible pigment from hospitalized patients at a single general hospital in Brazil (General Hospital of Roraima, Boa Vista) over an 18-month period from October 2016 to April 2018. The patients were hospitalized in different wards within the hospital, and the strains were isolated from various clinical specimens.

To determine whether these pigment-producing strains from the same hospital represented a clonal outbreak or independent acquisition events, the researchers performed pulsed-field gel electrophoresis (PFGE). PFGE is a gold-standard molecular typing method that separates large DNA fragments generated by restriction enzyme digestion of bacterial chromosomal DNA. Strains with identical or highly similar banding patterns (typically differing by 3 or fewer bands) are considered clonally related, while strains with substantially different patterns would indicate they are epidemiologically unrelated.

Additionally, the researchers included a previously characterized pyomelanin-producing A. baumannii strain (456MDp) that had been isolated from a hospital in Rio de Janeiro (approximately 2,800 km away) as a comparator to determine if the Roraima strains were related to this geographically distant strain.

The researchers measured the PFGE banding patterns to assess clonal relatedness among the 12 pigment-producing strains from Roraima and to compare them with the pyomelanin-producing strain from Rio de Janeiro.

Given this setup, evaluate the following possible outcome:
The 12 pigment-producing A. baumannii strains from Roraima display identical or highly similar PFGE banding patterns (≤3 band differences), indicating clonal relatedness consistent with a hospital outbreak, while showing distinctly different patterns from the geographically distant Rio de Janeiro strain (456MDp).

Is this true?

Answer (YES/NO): YES